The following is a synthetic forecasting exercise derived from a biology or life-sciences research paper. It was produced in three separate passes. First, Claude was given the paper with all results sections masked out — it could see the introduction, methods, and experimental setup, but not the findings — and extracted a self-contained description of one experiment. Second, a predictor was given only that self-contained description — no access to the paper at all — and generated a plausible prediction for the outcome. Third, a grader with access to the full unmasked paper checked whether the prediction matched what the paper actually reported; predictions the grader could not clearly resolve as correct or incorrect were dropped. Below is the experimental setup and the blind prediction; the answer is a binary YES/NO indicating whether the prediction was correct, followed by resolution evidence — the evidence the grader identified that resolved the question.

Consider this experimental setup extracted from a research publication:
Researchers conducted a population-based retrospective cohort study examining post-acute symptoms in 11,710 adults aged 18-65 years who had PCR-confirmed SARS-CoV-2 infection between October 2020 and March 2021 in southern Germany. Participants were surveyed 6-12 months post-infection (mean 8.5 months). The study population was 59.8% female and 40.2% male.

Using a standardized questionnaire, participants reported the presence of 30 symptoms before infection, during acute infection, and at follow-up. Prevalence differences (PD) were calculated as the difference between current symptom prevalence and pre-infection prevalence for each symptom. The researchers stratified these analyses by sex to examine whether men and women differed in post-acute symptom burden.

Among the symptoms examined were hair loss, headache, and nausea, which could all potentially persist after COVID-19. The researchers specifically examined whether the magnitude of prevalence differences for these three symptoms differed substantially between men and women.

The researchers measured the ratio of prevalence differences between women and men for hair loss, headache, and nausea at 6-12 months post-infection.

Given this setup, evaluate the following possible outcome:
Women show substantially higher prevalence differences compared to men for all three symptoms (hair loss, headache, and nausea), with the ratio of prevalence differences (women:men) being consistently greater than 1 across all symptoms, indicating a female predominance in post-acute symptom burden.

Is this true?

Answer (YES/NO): YES